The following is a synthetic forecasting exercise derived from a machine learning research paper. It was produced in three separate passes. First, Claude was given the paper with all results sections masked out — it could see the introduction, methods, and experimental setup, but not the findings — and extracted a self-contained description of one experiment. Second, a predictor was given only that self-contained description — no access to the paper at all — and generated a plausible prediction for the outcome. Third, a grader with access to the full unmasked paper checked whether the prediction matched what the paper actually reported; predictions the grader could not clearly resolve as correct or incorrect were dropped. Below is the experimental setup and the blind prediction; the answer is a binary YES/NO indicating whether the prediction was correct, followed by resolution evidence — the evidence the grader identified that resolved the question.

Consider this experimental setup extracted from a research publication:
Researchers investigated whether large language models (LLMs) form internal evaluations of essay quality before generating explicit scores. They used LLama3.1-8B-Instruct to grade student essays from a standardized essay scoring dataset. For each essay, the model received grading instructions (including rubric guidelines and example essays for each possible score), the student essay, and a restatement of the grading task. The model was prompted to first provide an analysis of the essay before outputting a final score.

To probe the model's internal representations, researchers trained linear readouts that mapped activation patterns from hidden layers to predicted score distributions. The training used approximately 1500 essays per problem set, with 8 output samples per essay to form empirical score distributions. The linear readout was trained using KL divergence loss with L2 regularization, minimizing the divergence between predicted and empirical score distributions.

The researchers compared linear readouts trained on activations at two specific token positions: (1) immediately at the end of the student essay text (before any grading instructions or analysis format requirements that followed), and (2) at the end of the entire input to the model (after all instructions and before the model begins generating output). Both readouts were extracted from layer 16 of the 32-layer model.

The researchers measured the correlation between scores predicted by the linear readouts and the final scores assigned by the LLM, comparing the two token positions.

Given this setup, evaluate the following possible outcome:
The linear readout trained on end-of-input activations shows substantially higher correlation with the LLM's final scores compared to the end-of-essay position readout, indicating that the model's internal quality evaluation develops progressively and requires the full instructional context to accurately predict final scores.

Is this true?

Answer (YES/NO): NO